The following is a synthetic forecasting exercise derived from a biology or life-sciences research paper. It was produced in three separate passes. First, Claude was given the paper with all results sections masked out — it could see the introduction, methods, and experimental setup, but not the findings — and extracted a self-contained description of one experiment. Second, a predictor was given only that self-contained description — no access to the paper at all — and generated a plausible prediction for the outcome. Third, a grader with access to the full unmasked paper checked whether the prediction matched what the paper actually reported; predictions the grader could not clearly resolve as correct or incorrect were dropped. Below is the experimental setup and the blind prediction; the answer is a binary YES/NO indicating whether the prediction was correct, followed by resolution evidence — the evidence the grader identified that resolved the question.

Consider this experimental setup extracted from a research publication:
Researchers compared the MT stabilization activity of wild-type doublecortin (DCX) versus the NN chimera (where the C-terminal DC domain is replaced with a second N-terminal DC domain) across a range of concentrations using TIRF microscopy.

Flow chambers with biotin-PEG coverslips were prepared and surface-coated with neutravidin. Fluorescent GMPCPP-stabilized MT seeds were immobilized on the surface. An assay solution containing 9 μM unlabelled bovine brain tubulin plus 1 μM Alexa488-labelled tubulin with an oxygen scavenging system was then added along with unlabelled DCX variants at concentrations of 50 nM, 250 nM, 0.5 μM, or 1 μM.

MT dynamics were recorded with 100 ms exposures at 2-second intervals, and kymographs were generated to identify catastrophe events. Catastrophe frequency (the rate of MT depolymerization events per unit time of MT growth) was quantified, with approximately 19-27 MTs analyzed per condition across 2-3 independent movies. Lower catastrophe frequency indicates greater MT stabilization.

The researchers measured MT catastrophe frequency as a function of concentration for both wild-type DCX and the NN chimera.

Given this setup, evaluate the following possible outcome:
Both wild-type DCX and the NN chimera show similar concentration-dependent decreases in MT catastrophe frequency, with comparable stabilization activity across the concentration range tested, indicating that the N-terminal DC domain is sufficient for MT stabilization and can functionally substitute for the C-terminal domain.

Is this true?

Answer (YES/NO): NO